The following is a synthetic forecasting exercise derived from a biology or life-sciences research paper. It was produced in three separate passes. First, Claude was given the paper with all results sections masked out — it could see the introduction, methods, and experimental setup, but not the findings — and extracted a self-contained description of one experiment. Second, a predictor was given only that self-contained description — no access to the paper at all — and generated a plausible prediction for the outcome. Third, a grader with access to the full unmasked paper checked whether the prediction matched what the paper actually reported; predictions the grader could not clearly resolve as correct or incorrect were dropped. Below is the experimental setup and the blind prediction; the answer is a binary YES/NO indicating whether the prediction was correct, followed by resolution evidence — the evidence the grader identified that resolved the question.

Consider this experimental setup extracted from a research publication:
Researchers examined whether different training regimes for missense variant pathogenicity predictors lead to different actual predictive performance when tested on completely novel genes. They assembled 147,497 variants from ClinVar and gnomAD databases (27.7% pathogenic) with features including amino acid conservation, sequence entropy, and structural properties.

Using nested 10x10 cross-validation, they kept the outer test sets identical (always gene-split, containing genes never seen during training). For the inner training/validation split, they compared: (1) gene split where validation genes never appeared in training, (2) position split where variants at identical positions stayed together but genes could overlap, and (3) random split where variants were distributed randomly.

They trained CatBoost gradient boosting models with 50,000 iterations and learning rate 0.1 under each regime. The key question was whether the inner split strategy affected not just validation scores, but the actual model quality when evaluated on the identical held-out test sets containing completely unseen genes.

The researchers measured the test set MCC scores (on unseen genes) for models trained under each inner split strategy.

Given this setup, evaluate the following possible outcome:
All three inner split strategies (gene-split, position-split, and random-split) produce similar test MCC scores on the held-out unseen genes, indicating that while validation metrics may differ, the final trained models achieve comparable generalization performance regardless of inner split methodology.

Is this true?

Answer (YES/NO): YES